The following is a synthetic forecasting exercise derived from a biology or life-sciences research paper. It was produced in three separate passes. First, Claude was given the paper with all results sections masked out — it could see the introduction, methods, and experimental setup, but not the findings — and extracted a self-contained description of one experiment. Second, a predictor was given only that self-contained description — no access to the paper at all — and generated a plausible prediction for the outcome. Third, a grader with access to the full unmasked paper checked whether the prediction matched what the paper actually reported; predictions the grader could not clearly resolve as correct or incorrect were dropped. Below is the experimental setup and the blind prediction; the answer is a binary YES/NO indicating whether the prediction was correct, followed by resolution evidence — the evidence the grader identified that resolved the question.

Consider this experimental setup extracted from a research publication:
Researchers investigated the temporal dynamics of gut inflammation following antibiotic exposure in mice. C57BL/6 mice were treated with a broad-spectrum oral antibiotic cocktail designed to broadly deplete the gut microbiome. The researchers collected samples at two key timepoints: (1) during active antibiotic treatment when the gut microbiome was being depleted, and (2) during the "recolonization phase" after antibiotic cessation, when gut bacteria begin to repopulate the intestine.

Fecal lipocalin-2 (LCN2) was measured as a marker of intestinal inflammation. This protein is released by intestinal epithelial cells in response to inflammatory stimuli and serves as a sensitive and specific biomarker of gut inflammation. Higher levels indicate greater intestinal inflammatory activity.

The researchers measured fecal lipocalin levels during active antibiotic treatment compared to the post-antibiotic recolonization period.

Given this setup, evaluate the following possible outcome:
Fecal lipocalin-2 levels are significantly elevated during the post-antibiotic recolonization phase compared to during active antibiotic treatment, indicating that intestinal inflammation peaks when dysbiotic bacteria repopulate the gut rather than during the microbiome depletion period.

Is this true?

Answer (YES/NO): YES